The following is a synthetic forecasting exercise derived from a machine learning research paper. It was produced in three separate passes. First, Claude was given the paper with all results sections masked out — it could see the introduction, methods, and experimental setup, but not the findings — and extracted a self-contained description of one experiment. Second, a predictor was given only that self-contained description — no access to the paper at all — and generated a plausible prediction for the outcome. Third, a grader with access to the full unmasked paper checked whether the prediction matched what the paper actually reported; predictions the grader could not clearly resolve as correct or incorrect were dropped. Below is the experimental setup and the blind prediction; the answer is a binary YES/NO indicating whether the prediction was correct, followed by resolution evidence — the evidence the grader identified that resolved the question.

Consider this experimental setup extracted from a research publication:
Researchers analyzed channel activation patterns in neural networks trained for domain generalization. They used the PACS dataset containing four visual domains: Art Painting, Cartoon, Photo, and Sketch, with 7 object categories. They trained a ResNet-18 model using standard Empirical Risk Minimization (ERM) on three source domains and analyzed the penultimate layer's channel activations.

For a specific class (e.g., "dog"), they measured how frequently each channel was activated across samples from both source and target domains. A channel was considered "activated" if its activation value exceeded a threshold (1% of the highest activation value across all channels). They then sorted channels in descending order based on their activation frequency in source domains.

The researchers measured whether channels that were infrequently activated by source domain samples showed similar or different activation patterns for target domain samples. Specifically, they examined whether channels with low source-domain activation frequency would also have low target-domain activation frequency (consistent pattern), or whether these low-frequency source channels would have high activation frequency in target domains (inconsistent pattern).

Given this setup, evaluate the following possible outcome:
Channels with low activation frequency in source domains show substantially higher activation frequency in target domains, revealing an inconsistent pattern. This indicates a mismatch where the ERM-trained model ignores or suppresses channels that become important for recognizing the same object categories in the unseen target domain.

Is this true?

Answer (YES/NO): YES